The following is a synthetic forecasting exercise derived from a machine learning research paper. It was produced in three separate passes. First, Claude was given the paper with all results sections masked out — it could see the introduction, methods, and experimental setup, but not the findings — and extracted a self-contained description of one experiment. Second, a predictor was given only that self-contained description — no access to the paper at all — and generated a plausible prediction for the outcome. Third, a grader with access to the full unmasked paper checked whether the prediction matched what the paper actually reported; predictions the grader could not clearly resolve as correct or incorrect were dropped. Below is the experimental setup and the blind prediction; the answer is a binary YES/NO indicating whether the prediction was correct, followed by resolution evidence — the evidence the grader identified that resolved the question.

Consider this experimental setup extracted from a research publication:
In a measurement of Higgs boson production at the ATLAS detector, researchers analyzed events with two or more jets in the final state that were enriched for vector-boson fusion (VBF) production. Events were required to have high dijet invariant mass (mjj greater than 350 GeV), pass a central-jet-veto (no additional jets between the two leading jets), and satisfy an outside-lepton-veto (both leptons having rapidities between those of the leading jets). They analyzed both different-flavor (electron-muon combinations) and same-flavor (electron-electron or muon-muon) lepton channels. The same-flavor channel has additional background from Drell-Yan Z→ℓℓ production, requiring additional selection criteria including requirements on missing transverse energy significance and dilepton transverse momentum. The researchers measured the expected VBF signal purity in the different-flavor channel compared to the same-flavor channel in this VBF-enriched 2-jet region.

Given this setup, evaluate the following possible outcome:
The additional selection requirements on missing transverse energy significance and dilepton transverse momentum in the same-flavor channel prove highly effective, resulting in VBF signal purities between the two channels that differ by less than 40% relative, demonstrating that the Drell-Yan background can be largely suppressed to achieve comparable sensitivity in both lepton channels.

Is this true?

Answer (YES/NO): NO